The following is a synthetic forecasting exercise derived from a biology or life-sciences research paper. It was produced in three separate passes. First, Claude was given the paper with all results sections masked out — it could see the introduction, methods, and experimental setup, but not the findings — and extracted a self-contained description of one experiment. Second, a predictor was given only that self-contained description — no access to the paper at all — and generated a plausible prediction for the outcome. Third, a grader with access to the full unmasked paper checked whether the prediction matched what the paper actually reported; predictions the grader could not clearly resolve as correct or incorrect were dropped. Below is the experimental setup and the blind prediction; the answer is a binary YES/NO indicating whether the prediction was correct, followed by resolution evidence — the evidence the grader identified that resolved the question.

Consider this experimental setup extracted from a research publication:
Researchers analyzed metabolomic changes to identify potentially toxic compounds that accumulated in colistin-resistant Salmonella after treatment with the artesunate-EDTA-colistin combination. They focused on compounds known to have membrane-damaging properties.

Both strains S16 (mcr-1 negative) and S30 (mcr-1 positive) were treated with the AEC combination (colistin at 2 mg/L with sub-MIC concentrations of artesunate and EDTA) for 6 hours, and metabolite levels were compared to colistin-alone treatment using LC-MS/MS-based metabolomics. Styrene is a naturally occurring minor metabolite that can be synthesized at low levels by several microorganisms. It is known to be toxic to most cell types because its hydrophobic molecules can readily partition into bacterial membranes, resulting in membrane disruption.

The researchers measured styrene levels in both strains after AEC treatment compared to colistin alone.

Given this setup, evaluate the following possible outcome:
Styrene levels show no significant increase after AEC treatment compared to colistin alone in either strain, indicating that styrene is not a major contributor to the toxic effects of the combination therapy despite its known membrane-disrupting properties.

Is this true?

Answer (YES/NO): NO